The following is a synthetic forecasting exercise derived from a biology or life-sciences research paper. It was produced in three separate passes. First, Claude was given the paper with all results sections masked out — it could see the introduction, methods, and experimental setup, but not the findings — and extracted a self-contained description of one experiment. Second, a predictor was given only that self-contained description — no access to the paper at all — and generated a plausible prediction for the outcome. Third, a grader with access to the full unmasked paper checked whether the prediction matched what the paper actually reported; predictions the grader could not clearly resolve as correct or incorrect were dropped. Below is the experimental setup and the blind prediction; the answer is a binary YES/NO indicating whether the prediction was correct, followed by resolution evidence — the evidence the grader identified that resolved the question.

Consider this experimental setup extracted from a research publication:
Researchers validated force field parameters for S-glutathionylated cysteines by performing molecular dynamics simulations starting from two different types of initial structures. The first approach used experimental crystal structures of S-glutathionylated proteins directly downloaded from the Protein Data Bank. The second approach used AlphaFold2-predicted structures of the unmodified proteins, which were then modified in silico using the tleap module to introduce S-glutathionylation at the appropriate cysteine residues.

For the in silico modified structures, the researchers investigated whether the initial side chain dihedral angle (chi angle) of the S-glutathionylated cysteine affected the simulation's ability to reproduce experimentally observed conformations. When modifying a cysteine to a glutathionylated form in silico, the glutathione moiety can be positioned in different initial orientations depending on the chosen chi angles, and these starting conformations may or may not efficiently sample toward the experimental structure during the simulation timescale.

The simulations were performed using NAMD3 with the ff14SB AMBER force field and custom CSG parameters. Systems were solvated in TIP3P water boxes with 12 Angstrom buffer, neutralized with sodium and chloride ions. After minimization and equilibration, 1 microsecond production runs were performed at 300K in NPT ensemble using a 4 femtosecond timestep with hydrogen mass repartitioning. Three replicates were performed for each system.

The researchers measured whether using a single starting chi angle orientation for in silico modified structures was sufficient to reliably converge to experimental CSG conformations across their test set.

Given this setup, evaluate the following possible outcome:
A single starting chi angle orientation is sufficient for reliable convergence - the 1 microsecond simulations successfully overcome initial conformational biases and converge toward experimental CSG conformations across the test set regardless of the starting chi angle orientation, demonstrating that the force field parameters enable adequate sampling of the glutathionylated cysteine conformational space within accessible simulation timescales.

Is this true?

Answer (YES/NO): NO